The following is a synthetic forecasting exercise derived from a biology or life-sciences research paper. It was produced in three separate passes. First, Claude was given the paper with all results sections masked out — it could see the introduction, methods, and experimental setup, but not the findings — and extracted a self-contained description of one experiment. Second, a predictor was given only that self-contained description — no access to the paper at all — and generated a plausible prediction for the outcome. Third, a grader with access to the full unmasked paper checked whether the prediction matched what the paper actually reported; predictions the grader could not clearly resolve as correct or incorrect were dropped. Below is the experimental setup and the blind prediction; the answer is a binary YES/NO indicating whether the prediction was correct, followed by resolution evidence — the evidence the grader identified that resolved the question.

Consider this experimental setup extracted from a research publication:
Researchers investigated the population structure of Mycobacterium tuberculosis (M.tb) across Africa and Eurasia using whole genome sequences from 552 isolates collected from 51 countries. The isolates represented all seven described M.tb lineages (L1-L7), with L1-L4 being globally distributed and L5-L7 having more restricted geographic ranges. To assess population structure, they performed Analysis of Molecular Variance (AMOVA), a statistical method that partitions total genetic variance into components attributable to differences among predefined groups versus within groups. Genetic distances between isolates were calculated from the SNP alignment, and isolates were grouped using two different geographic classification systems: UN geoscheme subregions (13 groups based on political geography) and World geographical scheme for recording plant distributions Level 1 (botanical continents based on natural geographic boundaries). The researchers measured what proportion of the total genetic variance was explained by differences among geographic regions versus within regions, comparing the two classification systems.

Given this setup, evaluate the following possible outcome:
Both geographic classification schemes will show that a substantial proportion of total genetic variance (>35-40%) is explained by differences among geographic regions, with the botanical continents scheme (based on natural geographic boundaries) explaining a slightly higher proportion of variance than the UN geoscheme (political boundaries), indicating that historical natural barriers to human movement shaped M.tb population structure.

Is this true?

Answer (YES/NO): NO